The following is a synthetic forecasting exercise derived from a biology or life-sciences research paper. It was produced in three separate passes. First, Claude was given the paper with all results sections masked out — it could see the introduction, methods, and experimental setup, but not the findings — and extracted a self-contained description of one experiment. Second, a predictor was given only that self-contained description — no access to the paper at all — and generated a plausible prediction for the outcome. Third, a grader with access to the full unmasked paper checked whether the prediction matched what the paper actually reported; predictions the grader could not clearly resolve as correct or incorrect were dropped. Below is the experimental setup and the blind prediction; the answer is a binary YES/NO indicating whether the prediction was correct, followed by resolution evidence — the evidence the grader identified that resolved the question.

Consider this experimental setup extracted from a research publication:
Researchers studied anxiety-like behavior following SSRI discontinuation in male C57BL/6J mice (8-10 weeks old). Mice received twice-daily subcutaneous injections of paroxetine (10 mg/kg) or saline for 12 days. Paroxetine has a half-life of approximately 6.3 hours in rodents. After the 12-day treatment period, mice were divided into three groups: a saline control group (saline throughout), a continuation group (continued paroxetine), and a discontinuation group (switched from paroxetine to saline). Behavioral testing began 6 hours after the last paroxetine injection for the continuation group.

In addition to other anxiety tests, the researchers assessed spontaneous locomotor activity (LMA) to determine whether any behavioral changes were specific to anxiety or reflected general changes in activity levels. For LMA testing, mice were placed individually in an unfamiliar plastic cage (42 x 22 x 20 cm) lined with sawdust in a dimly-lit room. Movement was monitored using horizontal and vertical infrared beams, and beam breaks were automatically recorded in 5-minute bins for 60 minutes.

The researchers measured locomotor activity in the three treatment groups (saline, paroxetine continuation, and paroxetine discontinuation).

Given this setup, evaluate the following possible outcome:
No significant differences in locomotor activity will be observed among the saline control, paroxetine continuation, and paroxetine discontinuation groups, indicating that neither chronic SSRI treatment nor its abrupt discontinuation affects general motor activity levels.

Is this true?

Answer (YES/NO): YES